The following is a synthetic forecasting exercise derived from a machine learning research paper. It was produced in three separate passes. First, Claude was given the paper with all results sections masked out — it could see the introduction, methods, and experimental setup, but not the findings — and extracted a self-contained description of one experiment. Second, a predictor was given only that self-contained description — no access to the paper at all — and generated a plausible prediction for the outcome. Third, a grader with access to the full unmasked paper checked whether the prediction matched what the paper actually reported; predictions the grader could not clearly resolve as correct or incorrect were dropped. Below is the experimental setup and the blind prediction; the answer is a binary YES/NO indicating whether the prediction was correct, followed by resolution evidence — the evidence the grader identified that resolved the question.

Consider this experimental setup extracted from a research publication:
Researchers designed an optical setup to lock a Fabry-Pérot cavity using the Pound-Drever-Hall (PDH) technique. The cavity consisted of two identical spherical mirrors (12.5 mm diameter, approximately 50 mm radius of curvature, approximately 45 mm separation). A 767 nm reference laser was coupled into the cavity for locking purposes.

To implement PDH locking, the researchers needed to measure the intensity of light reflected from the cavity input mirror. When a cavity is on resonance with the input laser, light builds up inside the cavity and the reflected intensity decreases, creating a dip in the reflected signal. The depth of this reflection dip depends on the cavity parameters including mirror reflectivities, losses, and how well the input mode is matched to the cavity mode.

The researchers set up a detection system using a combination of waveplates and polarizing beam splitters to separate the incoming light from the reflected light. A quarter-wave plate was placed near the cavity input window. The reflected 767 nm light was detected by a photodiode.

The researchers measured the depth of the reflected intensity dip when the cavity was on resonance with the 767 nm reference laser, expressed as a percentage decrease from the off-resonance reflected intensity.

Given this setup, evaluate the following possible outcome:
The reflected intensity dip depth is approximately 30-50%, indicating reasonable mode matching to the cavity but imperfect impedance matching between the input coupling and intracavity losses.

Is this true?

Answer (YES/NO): NO